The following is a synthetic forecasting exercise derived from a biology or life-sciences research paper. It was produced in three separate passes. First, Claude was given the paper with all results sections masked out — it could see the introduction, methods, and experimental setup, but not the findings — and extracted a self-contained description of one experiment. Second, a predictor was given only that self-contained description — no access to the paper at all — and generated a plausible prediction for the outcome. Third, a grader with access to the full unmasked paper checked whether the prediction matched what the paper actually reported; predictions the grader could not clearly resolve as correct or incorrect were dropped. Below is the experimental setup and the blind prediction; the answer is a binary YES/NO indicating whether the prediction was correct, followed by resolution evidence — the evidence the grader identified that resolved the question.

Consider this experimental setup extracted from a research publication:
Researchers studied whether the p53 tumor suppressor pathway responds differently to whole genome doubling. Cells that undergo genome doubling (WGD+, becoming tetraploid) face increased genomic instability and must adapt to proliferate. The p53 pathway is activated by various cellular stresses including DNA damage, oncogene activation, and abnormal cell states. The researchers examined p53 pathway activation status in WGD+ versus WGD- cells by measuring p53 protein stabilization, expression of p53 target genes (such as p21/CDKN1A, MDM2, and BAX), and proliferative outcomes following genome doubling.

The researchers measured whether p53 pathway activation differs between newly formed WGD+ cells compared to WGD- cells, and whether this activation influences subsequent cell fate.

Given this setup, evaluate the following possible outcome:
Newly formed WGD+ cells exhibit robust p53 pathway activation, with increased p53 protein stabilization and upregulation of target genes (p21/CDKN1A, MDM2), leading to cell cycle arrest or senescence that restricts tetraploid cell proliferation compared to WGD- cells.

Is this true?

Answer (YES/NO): YES